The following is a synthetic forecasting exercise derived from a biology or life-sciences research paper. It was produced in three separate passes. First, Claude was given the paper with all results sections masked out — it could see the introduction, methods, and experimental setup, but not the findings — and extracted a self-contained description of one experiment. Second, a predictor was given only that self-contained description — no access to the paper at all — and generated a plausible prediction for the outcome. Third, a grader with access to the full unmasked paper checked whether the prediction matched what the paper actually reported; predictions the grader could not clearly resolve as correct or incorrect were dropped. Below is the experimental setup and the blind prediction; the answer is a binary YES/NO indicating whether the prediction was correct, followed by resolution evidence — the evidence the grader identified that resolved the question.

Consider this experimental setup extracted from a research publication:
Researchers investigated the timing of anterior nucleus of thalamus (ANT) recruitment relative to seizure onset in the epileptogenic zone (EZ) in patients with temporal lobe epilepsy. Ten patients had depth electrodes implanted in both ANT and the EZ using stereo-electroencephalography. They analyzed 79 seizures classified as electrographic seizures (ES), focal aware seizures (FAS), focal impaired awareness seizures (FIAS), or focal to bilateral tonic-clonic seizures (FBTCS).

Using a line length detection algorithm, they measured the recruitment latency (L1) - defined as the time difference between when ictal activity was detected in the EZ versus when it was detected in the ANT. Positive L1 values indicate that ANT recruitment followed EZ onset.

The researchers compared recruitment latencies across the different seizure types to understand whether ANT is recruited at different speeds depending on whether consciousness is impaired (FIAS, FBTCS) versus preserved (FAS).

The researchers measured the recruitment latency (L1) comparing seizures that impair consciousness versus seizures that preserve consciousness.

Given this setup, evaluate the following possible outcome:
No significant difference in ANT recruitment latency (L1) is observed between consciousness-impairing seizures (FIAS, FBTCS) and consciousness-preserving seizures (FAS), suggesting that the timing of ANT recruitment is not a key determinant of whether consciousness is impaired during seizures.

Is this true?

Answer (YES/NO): NO